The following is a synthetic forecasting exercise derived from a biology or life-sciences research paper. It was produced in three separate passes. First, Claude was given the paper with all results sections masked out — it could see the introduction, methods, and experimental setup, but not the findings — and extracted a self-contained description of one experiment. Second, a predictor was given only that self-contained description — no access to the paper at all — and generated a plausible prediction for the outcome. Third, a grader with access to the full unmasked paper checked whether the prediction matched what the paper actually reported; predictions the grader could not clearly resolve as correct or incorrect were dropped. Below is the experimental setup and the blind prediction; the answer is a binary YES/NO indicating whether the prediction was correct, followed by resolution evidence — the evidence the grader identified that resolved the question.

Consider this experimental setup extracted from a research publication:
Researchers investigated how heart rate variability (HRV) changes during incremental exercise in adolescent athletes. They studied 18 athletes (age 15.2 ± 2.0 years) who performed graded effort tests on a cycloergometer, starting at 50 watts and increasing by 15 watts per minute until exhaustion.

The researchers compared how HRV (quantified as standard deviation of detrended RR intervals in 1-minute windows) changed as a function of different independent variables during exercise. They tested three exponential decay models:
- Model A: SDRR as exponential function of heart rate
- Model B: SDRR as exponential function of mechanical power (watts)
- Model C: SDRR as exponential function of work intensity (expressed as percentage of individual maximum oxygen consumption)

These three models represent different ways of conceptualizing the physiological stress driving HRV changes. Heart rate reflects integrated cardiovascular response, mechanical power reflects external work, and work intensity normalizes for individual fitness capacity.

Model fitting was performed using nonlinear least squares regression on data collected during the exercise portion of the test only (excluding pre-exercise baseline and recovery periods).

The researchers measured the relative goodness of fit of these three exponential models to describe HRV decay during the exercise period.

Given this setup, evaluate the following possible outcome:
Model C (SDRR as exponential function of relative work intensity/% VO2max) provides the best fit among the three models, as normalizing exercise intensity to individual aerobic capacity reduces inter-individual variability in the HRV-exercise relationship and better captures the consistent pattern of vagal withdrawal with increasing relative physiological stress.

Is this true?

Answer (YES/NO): NO